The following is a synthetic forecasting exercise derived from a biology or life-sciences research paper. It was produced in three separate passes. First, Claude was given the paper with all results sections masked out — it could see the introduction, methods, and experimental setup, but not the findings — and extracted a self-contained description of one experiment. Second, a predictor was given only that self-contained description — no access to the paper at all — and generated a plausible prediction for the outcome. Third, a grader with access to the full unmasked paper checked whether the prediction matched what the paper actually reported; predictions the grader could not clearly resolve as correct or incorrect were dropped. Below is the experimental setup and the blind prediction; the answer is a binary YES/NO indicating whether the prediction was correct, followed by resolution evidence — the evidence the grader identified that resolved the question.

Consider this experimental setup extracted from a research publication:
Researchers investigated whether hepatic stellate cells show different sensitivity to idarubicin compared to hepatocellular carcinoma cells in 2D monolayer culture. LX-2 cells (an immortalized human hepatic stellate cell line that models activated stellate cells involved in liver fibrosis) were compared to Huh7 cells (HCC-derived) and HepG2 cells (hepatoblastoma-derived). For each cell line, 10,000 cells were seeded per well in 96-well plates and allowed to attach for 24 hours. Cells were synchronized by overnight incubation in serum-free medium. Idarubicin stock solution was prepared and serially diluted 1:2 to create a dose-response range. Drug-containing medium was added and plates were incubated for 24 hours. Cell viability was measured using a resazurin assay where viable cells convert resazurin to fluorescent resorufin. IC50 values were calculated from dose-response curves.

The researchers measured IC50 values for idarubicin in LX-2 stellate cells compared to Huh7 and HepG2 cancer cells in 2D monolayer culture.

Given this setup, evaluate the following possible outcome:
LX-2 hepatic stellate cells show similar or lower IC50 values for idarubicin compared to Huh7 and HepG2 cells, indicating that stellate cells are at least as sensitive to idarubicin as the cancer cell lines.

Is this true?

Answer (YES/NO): NO